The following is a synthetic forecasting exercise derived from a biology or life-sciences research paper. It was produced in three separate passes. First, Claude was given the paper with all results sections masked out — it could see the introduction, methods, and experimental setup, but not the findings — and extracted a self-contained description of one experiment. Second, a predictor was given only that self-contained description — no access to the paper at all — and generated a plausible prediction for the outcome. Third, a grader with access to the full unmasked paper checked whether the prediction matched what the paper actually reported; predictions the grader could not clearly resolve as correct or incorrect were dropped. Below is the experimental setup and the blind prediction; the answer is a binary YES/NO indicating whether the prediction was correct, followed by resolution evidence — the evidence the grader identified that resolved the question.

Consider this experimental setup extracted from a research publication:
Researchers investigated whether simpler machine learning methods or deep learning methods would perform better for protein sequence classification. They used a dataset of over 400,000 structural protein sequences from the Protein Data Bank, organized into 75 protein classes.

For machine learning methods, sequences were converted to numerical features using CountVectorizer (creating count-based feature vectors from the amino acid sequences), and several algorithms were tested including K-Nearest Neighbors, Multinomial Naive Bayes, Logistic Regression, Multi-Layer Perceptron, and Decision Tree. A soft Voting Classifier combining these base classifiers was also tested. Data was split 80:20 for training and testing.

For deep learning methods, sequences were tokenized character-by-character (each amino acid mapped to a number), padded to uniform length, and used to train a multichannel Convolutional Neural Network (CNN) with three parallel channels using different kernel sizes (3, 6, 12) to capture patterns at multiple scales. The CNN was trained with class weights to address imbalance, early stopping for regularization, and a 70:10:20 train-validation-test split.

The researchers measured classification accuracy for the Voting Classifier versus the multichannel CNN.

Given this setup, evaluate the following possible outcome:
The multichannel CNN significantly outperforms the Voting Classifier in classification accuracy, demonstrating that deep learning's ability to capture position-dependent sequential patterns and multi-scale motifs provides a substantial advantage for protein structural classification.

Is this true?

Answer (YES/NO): NO